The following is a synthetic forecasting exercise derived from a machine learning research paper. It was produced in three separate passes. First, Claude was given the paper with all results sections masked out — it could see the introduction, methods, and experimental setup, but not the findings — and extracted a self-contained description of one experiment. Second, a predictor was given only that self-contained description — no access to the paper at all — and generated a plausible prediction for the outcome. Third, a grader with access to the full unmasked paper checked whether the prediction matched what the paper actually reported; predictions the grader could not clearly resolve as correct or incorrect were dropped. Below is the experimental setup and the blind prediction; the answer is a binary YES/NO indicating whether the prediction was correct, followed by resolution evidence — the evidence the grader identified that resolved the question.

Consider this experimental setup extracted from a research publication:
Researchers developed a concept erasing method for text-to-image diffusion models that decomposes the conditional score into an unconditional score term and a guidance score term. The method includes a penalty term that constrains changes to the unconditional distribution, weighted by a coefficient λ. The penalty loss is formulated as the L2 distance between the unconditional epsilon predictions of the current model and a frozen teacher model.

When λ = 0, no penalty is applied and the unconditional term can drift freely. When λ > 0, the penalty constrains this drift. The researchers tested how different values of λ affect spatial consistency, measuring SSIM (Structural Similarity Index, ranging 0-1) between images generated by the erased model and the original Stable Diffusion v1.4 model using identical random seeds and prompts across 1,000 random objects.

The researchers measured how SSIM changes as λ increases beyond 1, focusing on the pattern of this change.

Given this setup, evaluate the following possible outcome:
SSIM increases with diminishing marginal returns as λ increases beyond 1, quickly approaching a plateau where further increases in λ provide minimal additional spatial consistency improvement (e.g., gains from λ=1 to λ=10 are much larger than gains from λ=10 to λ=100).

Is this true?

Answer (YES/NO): YES